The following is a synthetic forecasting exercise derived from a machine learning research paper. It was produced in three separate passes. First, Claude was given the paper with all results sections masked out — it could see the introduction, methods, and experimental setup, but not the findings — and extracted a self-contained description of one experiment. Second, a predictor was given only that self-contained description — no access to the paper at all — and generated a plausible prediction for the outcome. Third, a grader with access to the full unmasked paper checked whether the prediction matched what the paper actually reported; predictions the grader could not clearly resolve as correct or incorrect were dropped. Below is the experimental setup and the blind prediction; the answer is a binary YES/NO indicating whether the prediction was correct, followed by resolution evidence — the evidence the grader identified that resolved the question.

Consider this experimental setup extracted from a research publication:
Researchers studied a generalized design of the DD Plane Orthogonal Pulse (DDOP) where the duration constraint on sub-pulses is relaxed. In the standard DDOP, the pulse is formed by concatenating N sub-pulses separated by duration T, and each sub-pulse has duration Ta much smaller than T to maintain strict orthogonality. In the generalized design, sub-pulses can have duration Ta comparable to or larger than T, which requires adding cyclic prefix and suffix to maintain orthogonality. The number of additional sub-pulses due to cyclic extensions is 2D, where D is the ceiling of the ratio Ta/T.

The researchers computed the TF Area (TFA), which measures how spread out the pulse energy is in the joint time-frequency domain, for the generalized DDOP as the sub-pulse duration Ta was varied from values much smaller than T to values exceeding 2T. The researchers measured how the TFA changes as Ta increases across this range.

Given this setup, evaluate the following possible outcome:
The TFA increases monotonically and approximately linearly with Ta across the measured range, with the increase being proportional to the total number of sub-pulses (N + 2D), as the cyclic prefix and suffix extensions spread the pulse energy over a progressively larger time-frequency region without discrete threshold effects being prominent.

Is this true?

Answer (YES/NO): NO